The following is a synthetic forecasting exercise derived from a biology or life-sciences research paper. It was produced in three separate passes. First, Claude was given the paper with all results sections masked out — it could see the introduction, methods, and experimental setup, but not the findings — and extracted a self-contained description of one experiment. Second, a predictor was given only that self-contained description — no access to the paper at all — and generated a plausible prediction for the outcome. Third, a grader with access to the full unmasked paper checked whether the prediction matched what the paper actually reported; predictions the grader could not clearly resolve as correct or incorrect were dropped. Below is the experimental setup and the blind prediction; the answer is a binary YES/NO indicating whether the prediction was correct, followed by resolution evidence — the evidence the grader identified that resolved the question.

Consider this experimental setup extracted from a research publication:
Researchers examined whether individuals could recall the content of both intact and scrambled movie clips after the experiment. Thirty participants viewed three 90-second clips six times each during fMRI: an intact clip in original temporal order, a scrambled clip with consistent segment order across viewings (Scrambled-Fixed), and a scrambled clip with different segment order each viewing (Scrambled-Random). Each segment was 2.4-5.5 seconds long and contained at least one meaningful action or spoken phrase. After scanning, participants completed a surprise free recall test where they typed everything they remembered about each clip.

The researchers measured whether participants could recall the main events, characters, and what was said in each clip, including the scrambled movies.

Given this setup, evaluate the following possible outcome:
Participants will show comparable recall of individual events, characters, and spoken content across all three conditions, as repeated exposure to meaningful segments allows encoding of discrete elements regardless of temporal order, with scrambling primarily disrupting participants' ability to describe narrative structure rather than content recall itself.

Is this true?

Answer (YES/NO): NO